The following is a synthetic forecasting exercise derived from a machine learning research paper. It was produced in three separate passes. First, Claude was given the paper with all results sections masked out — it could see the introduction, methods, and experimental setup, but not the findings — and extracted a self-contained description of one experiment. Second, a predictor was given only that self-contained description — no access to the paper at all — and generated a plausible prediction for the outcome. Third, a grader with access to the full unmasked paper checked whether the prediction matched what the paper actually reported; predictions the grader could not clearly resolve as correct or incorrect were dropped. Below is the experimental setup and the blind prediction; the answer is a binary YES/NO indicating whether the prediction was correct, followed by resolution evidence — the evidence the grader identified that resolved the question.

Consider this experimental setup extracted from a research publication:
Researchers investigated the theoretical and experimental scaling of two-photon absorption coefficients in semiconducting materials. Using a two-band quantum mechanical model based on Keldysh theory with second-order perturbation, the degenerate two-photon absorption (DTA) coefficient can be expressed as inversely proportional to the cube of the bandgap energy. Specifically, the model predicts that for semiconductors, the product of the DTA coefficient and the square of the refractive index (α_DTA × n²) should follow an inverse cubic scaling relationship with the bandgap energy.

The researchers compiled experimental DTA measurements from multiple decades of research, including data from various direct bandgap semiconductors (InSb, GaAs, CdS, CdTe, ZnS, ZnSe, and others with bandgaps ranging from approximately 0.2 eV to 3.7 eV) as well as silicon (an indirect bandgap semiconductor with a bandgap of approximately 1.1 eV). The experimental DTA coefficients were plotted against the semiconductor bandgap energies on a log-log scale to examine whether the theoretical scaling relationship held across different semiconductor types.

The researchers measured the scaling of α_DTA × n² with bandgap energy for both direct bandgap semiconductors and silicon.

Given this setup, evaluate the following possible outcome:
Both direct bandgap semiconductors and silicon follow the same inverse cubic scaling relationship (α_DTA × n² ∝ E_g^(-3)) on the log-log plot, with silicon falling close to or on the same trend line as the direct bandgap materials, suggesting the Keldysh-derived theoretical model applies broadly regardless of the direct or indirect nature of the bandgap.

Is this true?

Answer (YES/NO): NO